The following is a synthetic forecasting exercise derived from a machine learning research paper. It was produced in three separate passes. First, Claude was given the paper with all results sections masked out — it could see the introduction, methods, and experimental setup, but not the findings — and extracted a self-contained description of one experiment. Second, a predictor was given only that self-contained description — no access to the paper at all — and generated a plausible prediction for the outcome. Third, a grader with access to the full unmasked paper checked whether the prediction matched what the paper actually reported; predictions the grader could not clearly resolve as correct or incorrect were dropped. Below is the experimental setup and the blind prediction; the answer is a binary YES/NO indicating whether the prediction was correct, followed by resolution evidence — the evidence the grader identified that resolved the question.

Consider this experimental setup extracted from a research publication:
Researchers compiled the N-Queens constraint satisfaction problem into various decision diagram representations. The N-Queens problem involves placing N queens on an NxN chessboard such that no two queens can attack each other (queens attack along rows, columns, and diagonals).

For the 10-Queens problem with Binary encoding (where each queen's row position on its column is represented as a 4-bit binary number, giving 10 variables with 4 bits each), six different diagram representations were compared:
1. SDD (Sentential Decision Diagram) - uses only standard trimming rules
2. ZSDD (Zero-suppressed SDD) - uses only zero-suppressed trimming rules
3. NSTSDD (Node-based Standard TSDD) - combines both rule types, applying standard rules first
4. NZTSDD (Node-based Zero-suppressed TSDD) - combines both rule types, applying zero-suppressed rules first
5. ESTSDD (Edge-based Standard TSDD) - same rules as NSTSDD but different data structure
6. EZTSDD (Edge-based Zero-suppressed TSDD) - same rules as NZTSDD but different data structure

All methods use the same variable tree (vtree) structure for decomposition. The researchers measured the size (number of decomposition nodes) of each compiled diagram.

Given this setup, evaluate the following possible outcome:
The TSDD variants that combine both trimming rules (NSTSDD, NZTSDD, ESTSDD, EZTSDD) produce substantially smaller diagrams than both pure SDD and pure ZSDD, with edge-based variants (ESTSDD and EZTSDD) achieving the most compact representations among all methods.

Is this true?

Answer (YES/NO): NO